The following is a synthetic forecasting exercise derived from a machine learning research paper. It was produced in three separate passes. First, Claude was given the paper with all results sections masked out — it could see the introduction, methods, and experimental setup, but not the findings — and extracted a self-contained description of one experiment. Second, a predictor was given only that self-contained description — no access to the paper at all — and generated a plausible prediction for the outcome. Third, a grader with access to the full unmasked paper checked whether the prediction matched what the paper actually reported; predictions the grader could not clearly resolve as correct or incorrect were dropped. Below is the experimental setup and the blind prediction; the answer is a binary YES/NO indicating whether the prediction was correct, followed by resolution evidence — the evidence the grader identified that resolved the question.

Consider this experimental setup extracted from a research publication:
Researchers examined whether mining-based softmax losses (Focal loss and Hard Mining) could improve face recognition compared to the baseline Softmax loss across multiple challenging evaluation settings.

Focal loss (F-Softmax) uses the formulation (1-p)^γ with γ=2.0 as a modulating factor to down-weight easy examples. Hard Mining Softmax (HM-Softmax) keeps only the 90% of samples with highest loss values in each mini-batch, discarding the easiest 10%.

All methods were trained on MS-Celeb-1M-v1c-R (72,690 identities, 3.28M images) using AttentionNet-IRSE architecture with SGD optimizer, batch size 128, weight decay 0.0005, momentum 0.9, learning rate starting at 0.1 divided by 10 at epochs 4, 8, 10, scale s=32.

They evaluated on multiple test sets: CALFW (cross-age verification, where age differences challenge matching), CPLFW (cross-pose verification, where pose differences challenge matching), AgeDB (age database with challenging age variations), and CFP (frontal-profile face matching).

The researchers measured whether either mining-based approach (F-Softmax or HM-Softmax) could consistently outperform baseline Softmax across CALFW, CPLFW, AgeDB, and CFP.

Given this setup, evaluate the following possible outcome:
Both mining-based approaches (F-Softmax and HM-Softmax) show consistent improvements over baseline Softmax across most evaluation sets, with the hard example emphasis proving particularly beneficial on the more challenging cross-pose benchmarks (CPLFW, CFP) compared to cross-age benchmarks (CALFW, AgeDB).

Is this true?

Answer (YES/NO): NO